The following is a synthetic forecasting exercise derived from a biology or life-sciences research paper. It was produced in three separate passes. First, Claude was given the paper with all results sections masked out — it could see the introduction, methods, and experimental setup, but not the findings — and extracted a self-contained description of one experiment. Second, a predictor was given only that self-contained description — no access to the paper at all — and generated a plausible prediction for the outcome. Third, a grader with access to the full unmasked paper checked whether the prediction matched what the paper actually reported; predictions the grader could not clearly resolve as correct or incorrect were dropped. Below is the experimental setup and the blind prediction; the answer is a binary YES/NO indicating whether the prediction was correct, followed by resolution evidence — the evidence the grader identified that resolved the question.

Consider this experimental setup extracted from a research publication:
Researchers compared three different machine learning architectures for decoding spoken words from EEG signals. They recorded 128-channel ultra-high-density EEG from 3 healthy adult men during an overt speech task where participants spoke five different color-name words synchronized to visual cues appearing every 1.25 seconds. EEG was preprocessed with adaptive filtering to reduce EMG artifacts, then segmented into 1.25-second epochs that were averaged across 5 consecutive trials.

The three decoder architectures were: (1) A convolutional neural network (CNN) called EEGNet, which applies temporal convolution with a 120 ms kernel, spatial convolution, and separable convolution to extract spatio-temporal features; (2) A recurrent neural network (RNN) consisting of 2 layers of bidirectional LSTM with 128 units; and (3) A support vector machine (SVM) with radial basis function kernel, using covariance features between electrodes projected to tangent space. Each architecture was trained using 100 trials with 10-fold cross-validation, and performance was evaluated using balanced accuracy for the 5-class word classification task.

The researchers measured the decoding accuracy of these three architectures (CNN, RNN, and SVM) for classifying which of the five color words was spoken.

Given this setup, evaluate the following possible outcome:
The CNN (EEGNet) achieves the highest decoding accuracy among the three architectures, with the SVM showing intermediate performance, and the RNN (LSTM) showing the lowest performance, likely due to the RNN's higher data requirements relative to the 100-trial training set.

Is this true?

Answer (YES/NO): NO